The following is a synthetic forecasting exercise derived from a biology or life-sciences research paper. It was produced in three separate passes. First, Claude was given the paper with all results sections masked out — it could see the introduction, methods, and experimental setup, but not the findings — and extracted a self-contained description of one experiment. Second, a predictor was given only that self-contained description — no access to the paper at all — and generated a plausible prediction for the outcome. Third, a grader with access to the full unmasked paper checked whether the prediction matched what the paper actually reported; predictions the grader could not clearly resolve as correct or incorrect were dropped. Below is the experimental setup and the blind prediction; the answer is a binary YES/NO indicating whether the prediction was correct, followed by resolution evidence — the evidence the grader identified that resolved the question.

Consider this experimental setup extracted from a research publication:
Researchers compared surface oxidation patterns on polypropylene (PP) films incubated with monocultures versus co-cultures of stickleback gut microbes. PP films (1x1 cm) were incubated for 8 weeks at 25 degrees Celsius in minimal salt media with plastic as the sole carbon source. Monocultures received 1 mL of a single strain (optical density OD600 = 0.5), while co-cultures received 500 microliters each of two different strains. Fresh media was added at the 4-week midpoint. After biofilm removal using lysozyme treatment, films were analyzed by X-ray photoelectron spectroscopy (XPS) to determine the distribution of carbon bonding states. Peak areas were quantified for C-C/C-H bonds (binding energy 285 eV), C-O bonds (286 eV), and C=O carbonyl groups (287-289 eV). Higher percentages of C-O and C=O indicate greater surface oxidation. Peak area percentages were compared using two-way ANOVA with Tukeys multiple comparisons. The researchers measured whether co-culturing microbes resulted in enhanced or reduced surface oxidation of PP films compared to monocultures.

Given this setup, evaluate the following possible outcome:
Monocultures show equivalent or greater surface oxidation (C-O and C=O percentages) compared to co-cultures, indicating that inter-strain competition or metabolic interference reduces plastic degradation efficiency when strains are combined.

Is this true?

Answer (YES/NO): YES